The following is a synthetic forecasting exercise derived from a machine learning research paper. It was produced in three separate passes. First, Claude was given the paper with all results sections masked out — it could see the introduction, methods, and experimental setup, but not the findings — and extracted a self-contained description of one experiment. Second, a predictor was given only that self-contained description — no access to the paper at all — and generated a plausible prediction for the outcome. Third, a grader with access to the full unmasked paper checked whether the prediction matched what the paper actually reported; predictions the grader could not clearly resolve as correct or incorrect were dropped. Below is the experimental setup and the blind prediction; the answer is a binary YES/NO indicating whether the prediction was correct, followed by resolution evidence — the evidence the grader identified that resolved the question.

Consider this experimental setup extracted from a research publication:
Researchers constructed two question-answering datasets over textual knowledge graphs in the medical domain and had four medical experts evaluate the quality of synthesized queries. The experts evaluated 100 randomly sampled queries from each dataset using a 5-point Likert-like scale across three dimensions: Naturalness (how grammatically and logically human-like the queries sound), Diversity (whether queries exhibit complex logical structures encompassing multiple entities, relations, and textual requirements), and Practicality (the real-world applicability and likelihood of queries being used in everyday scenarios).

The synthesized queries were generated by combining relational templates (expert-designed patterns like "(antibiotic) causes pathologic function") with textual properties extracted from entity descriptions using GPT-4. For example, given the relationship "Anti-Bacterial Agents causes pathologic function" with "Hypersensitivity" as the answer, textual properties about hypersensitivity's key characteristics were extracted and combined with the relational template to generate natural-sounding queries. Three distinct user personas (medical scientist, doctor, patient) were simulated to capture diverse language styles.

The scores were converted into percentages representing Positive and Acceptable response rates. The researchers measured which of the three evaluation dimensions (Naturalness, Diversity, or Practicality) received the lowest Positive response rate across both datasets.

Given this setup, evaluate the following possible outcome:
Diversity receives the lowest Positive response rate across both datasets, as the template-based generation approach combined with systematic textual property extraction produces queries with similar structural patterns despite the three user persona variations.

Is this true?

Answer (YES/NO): NO